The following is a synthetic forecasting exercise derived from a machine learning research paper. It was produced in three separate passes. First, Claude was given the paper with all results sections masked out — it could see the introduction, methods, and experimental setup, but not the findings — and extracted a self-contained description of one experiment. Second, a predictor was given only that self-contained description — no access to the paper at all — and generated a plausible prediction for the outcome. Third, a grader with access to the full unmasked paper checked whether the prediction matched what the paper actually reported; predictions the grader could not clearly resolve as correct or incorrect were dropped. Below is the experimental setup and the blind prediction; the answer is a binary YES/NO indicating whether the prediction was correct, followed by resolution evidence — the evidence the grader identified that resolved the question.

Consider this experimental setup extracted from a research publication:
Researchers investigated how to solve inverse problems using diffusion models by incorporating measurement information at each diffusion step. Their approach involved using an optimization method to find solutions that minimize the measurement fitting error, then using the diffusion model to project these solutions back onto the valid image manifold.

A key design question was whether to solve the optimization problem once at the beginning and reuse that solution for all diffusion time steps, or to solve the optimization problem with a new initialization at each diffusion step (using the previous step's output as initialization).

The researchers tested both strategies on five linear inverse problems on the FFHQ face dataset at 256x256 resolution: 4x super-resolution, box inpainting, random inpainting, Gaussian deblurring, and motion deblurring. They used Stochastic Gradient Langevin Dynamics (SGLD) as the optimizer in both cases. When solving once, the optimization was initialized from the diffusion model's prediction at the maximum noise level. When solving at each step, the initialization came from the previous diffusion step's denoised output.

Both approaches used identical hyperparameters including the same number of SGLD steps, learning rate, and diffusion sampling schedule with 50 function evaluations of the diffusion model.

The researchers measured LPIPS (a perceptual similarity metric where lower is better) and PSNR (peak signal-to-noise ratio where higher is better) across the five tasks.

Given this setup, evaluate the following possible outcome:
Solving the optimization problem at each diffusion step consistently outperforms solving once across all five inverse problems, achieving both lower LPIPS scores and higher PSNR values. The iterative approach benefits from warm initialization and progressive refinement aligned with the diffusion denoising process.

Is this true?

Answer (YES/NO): YES